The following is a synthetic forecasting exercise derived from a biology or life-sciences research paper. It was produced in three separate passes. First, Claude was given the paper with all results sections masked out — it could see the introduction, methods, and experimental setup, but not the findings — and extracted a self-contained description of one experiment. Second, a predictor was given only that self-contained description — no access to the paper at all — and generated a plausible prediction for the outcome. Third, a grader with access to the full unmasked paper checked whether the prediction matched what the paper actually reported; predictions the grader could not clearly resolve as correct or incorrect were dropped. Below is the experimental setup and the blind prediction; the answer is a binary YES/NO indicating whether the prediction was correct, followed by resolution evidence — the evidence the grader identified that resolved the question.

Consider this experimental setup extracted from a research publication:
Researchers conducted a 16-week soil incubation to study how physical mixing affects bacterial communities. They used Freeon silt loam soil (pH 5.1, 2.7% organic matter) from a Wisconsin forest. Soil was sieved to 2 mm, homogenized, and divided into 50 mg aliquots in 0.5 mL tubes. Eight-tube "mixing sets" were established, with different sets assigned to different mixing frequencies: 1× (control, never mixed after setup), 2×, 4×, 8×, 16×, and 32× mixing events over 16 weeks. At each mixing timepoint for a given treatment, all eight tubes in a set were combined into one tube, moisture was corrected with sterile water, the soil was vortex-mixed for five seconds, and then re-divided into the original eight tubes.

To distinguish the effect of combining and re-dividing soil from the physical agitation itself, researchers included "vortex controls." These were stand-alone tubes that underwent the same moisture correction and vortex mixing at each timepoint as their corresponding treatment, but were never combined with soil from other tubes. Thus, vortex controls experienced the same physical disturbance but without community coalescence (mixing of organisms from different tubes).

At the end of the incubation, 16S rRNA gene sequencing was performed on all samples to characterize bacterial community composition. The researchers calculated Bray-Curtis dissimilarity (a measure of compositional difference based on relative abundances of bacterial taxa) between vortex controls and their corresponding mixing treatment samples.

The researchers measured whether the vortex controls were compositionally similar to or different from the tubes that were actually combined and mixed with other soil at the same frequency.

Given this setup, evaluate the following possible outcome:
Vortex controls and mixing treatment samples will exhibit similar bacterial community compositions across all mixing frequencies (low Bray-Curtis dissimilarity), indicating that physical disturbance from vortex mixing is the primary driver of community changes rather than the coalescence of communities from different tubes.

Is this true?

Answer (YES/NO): NO